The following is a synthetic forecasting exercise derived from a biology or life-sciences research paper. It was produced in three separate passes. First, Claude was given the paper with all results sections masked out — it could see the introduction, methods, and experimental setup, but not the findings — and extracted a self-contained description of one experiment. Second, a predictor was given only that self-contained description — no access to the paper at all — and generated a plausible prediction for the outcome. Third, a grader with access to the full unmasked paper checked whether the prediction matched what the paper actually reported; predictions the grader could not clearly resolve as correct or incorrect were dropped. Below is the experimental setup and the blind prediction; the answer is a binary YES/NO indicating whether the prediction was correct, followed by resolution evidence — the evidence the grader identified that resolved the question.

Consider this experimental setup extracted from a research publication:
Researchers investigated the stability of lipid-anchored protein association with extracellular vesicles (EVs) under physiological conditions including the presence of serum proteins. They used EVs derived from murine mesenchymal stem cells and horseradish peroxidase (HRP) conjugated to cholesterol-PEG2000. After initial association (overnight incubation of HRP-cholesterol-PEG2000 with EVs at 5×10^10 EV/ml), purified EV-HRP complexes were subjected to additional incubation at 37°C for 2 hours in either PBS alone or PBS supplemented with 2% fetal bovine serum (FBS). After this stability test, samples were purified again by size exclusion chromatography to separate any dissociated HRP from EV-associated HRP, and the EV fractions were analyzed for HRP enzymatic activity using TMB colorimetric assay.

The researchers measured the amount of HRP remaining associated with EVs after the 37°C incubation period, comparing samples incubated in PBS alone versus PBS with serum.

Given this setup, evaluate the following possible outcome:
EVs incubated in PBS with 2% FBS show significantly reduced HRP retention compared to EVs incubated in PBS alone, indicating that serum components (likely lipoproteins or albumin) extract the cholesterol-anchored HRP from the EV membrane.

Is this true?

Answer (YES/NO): NO